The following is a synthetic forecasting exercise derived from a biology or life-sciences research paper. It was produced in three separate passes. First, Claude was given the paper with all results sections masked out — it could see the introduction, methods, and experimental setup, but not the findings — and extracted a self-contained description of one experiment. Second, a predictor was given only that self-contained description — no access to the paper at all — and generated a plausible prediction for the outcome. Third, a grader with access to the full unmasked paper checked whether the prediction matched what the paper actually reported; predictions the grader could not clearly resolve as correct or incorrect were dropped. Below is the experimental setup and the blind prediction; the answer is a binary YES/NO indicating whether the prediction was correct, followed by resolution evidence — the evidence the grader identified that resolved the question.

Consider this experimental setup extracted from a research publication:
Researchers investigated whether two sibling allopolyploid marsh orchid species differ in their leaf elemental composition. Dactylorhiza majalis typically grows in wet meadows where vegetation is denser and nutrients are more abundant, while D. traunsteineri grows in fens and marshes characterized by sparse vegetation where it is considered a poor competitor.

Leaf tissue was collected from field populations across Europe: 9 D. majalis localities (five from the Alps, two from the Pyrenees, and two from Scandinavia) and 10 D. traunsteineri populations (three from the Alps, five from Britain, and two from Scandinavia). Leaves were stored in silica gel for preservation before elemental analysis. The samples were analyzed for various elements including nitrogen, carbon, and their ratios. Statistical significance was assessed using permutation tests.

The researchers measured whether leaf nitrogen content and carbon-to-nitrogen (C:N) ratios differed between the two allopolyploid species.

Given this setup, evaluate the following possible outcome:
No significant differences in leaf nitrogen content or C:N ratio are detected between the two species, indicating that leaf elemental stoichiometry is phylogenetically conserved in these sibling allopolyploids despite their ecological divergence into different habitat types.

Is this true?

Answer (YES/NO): NO